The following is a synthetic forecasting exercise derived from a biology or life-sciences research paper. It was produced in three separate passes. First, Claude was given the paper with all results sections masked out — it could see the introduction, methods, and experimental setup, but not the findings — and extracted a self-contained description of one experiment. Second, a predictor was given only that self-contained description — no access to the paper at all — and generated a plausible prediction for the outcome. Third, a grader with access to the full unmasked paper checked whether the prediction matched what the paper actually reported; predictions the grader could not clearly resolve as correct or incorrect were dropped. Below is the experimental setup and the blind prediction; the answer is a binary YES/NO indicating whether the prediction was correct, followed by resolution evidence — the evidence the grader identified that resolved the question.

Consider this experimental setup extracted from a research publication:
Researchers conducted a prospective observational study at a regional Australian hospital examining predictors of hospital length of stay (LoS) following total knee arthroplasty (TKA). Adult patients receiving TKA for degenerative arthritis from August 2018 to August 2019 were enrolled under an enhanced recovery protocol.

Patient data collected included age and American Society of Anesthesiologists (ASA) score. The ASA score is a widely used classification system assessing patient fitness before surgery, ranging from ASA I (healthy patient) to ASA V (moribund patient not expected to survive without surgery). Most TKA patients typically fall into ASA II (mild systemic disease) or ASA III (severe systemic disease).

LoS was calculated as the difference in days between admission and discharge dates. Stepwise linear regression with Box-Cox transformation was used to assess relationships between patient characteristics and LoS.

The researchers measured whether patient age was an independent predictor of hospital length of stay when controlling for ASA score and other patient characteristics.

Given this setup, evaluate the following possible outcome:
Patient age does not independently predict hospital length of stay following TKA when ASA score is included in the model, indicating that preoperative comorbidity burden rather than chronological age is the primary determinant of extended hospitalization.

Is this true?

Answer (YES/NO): NO